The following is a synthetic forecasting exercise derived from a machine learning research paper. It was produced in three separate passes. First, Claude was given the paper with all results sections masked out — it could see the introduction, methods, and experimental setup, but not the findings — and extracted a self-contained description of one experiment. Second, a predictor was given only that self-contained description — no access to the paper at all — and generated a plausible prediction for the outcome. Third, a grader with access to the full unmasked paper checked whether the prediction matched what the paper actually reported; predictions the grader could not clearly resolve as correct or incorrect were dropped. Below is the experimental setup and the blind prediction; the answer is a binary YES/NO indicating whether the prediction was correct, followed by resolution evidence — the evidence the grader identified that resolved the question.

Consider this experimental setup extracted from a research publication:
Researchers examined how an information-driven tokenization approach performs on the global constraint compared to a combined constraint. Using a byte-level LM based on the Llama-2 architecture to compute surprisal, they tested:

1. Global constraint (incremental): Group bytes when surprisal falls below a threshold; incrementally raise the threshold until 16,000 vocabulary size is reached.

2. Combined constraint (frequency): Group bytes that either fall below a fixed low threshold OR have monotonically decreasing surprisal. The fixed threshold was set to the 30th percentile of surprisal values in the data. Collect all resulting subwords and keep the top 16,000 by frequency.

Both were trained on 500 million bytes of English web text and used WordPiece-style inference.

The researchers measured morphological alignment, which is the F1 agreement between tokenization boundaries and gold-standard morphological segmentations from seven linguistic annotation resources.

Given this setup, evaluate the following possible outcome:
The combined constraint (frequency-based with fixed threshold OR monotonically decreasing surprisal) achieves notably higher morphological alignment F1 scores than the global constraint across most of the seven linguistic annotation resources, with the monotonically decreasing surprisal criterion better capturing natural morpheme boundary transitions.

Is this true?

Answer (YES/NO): NO